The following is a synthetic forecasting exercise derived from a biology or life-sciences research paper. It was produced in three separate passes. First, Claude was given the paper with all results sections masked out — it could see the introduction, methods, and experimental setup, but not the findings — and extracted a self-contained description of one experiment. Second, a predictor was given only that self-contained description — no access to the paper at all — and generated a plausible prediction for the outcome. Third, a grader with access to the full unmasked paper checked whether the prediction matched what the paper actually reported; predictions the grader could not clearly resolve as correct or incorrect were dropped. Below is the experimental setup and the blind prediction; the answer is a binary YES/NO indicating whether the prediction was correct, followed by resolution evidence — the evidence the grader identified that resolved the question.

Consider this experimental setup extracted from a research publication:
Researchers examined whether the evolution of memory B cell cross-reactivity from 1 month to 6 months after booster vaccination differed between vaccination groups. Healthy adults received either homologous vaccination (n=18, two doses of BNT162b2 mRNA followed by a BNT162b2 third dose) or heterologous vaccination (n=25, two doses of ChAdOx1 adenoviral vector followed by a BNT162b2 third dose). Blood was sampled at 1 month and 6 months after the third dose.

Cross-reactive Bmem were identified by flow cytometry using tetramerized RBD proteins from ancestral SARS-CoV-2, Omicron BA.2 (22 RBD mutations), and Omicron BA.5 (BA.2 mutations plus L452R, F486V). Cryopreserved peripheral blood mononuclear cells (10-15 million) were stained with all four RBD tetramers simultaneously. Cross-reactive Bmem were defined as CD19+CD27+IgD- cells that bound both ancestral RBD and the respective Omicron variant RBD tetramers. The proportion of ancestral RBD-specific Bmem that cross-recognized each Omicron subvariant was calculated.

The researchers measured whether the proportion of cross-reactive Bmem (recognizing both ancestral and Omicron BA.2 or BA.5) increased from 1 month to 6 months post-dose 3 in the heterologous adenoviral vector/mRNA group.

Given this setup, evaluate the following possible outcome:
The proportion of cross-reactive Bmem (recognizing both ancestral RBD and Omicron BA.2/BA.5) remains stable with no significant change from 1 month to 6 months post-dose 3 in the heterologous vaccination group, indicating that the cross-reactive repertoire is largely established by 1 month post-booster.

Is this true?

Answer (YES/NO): YES